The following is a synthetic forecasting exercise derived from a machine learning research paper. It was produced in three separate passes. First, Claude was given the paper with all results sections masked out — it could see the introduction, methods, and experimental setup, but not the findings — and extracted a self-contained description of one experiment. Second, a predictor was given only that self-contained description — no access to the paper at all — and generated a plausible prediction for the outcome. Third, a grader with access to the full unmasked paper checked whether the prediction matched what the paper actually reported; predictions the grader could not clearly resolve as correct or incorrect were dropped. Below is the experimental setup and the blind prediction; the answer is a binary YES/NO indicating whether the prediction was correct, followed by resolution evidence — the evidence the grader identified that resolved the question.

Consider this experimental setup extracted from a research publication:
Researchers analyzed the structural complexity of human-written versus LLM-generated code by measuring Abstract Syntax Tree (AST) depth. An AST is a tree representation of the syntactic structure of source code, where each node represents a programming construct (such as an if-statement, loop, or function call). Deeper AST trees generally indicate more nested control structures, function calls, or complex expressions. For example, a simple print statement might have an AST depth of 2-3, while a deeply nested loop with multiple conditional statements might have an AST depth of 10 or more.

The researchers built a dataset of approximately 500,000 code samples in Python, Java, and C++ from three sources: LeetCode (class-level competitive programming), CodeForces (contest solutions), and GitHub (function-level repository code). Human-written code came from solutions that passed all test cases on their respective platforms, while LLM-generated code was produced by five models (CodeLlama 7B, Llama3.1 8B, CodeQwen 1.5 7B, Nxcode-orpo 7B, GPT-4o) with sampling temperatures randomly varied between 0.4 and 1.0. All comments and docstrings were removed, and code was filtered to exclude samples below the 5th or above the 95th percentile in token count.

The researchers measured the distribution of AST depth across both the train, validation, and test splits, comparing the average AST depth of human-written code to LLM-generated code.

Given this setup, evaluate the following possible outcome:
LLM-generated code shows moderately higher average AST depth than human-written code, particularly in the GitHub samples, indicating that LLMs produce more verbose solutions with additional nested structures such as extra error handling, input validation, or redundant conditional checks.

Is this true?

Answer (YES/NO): NO